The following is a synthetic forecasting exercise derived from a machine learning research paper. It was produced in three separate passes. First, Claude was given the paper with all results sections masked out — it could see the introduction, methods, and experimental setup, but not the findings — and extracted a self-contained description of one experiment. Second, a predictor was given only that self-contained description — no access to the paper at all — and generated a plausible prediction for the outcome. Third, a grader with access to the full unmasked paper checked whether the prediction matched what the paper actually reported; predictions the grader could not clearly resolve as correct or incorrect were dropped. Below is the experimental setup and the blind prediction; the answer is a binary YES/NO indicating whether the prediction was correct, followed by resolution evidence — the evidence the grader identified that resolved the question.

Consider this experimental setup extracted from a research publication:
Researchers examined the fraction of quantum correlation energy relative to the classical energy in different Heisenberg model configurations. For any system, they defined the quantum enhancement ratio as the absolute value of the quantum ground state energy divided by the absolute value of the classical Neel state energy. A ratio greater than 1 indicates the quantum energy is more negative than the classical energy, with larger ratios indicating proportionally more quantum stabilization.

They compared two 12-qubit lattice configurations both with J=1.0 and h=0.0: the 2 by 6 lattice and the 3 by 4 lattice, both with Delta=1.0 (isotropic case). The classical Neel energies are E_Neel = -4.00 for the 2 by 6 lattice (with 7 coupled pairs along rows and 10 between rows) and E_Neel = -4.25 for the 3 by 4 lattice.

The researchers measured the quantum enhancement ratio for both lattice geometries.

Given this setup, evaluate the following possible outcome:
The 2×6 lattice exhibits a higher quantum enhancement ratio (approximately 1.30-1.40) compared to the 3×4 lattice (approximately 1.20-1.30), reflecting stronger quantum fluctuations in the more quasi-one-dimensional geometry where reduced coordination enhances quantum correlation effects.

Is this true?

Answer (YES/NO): NO